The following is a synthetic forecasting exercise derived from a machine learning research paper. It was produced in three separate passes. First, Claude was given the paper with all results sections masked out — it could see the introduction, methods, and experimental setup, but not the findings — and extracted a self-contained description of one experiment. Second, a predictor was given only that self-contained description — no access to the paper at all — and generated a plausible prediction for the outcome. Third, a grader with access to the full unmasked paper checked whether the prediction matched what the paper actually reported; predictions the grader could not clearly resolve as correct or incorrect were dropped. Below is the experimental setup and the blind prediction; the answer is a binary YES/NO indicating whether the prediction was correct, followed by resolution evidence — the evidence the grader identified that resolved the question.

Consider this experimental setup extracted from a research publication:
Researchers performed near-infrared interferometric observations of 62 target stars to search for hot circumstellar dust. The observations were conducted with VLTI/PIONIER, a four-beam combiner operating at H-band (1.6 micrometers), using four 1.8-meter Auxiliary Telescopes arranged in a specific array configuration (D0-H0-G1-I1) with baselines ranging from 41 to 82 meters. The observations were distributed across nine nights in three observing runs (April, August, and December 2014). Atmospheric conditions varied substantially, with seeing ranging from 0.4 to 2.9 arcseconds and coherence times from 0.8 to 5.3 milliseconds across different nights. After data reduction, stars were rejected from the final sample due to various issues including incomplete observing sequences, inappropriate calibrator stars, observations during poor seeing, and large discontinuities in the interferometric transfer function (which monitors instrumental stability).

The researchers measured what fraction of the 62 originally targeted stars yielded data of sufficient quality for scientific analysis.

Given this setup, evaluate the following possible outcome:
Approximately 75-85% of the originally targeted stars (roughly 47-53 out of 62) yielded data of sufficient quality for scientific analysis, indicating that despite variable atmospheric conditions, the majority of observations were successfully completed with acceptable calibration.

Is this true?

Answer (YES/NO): YES